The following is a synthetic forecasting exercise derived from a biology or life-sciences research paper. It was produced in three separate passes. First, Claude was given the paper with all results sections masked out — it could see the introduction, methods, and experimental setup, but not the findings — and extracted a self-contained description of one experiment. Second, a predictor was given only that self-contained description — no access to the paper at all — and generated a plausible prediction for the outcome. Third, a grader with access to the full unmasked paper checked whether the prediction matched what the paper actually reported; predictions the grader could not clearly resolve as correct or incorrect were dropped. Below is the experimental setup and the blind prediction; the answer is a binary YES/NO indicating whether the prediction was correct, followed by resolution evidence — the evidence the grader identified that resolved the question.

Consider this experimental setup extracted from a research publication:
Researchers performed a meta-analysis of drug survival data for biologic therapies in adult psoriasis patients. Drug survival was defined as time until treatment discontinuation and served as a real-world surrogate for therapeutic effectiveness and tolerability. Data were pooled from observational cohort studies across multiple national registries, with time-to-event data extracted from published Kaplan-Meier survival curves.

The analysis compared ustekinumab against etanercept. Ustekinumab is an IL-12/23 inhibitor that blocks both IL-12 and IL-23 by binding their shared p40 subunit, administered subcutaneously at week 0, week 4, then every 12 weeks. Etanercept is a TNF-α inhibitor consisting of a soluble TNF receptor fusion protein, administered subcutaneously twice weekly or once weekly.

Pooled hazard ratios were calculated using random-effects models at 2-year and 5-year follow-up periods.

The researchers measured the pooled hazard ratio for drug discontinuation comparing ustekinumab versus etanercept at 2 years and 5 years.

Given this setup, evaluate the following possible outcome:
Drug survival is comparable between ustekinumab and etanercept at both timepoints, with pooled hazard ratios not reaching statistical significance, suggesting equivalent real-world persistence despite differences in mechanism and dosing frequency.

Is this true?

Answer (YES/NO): NO